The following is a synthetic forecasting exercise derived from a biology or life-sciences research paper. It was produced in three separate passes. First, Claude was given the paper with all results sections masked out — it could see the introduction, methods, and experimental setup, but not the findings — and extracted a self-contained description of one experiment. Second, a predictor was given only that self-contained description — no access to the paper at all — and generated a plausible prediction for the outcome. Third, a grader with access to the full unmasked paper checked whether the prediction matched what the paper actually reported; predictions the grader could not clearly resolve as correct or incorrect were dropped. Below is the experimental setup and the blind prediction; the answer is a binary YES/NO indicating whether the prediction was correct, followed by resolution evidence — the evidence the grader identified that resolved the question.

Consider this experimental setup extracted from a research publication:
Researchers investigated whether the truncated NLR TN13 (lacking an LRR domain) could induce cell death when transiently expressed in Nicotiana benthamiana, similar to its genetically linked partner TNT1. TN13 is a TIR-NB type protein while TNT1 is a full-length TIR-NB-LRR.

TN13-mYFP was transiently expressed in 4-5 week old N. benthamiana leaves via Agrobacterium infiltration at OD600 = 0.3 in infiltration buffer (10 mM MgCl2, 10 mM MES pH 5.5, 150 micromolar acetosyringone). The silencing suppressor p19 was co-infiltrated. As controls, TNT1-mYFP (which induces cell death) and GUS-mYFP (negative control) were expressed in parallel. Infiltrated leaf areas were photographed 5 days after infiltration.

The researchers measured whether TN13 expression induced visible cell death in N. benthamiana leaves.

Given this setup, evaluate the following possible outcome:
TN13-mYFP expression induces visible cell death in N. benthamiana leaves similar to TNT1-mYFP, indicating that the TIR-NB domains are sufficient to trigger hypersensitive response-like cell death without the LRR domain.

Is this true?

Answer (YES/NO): NO